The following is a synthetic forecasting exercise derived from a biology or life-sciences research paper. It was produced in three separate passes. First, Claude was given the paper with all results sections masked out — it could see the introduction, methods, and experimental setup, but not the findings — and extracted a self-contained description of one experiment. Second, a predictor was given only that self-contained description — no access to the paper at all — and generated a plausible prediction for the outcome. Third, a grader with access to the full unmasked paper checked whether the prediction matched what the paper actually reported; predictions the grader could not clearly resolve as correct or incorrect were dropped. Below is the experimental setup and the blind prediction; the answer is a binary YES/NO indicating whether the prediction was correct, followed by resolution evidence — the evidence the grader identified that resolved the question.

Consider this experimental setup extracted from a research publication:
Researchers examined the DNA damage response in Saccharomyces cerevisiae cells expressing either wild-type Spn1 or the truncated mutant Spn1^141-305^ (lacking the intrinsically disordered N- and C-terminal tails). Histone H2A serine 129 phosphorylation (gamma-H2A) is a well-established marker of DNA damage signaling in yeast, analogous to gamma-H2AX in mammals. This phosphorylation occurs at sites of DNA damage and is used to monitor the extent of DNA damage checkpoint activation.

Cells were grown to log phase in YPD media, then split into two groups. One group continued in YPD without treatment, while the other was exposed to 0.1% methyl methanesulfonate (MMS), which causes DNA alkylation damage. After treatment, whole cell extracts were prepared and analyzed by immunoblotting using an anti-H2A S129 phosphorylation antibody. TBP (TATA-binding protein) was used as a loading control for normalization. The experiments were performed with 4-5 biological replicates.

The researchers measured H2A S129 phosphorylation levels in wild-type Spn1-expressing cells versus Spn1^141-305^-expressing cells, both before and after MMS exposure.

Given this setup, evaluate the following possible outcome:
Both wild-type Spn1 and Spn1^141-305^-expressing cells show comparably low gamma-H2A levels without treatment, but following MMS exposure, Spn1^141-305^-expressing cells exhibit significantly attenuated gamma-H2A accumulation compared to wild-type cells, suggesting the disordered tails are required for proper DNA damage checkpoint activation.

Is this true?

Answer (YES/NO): NO